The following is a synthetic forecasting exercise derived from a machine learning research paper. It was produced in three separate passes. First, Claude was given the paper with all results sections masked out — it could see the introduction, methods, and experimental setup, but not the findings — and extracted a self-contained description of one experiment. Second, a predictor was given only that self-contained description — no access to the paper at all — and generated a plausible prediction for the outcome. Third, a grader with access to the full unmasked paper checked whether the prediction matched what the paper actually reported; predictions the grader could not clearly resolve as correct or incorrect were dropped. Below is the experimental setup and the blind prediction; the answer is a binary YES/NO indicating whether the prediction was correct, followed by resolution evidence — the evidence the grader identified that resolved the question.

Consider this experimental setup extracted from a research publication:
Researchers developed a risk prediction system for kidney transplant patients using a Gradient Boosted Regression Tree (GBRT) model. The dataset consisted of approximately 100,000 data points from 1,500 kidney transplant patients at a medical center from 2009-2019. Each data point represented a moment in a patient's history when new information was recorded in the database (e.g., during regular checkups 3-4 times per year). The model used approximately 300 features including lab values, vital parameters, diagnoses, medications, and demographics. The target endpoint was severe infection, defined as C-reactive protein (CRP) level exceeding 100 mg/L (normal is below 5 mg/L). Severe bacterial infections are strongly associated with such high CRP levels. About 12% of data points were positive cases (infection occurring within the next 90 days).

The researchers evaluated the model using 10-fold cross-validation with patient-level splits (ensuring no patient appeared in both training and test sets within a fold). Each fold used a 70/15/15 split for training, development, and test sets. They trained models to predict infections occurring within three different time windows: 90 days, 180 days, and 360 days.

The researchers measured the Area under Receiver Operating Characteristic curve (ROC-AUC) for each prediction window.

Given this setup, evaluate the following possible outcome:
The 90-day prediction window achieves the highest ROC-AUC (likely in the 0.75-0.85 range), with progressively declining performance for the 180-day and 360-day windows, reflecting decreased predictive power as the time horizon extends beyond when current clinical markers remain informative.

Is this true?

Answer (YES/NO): YES